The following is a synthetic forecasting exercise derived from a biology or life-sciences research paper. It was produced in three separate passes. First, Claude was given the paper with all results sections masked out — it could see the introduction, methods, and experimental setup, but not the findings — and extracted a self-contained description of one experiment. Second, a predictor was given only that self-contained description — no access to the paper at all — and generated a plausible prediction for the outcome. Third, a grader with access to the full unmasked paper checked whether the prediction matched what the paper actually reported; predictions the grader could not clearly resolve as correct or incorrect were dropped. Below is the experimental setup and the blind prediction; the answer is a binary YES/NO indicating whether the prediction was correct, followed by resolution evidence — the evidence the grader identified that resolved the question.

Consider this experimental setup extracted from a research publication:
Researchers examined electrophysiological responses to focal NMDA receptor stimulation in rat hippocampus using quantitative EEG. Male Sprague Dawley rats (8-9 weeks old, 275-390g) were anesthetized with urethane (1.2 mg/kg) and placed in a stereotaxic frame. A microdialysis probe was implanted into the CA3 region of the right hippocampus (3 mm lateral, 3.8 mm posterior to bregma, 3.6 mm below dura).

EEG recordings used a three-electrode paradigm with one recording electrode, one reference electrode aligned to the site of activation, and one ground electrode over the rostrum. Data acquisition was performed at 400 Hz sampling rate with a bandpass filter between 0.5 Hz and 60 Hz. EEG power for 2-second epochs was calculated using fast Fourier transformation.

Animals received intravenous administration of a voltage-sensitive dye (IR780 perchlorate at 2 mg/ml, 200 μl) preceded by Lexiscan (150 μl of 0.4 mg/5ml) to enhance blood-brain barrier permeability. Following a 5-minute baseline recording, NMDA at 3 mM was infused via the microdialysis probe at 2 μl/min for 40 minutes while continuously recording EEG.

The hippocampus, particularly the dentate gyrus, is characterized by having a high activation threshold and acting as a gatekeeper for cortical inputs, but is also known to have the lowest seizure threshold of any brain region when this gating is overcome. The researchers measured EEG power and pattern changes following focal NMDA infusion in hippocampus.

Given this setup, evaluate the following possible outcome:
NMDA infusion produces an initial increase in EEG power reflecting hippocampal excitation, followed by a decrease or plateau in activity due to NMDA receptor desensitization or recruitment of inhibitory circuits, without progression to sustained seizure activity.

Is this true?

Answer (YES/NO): NO